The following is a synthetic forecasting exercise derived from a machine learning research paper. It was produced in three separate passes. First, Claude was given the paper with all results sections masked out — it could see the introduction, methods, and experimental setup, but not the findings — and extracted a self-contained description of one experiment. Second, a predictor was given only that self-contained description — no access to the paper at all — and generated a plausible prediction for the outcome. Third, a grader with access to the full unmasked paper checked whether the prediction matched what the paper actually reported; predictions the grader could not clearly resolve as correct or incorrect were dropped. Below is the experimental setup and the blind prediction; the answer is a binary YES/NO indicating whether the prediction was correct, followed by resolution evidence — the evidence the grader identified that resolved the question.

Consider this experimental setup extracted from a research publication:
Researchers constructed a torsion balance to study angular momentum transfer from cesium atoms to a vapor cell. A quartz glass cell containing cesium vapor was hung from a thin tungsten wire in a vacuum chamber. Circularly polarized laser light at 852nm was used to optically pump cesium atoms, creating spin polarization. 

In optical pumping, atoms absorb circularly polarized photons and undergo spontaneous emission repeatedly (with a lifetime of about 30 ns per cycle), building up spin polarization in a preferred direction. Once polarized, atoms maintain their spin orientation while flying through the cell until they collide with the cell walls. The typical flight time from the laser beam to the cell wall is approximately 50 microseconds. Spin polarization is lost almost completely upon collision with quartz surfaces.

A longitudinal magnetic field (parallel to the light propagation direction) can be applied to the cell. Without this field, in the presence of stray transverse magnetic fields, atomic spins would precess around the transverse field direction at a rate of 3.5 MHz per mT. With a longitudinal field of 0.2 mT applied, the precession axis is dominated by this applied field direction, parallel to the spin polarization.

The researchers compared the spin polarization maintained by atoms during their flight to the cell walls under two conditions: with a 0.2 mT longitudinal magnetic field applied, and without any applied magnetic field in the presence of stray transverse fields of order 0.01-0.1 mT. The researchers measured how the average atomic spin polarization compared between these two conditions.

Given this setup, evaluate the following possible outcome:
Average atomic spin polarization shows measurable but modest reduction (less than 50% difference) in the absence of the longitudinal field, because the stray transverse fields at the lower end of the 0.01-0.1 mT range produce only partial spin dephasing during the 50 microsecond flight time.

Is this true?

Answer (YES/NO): NO